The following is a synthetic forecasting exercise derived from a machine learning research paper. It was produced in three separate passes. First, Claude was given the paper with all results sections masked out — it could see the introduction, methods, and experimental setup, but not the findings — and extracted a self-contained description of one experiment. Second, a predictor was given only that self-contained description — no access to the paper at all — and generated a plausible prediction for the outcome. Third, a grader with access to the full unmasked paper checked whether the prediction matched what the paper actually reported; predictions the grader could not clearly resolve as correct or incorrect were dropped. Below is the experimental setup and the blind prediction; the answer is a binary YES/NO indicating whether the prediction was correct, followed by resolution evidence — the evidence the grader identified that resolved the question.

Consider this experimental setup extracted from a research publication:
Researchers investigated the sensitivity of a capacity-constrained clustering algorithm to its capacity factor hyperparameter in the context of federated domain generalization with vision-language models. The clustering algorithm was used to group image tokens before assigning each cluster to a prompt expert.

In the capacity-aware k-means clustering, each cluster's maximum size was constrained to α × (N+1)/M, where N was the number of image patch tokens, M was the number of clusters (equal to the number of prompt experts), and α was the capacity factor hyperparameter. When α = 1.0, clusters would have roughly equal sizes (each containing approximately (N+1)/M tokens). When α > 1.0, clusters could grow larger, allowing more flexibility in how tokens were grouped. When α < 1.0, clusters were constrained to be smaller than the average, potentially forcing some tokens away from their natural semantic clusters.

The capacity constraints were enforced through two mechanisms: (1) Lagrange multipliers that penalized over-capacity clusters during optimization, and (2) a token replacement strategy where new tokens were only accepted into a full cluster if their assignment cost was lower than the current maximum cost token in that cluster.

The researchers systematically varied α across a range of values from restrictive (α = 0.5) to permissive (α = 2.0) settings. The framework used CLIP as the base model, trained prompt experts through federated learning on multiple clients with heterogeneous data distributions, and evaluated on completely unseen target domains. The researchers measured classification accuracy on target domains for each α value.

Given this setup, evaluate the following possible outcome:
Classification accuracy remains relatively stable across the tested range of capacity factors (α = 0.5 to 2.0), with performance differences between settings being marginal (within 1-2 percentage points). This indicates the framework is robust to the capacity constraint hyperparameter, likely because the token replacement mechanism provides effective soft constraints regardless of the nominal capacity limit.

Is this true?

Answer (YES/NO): NO